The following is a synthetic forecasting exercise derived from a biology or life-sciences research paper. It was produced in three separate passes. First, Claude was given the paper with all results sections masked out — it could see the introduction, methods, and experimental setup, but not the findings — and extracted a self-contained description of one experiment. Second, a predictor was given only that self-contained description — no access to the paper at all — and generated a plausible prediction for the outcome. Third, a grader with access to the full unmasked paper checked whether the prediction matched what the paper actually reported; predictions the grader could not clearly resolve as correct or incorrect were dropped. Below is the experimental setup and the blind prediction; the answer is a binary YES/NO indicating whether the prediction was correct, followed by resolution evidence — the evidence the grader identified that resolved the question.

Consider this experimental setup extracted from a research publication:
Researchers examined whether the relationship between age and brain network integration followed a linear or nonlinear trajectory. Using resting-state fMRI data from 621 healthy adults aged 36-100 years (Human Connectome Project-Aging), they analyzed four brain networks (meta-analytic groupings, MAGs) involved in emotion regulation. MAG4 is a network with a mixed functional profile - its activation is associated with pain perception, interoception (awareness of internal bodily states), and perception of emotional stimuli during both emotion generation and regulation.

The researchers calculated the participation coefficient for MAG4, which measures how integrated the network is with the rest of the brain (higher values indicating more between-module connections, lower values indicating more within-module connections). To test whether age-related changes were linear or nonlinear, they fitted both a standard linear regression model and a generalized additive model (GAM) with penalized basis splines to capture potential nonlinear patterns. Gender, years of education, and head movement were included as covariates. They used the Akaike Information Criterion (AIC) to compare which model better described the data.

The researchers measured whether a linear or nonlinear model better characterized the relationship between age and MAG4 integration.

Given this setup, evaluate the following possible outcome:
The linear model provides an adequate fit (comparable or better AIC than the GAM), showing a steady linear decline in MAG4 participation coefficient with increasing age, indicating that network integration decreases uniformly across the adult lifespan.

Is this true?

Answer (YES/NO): NO